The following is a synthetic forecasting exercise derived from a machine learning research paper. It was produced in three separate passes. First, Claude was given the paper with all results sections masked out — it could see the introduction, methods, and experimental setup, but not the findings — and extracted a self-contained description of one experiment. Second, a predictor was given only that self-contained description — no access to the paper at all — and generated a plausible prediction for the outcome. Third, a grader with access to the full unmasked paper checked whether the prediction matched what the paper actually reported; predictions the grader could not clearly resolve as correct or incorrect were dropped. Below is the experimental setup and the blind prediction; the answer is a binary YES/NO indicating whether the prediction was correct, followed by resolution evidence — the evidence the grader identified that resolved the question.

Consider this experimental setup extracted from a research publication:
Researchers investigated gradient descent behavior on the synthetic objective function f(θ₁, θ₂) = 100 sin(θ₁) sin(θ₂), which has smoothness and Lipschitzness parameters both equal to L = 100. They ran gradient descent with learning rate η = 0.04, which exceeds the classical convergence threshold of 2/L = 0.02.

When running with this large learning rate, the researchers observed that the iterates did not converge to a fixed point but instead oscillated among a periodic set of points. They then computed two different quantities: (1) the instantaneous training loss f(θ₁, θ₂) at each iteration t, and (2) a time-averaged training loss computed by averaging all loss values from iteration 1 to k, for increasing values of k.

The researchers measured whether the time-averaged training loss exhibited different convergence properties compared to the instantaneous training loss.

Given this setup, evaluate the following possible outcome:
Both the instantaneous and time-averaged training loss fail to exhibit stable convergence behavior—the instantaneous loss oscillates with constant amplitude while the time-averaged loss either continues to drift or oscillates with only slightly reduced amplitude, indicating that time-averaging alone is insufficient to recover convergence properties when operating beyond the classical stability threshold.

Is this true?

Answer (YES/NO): NO